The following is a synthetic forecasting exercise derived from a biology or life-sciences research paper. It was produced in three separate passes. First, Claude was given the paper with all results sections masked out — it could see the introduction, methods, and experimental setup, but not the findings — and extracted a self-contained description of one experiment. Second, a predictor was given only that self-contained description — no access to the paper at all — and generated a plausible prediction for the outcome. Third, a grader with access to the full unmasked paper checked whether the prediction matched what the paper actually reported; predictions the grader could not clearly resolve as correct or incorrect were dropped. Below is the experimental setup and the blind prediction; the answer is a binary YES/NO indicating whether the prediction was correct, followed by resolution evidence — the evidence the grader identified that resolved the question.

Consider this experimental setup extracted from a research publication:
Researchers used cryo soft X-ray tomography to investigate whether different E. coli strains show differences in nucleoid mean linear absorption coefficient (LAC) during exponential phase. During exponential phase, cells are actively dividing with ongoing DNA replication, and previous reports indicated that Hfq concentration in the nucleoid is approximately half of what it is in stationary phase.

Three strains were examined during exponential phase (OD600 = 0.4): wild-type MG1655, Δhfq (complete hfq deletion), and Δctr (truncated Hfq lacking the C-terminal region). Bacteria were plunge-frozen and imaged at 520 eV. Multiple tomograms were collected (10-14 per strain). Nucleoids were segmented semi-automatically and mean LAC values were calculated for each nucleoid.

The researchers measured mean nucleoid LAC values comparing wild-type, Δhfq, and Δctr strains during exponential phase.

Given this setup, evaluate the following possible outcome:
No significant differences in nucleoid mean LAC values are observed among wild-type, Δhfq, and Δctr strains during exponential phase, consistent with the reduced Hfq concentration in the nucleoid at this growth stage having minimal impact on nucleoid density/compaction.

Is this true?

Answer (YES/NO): NO